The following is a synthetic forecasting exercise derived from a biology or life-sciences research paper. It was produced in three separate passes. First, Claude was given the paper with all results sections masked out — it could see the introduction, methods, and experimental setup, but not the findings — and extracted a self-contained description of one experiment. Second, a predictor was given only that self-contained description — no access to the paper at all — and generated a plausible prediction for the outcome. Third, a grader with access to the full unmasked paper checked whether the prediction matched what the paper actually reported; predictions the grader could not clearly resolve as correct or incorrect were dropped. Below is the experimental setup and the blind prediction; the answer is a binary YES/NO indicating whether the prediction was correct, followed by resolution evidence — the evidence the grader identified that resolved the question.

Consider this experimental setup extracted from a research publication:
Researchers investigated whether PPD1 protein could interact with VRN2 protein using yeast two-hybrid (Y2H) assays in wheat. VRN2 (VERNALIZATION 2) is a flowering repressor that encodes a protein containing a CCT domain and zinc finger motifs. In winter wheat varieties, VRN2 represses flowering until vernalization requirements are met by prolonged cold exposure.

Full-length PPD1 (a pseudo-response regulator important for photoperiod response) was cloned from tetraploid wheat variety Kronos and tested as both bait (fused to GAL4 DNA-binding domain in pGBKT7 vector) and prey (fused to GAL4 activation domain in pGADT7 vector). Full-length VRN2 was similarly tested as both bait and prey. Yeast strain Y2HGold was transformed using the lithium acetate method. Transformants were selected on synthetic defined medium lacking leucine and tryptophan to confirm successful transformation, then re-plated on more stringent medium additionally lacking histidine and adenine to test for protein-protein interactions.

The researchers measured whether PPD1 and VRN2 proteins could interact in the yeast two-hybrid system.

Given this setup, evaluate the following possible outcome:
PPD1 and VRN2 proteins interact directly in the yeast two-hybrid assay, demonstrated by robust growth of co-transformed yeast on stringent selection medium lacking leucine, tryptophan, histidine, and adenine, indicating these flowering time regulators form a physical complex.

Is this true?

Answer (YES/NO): NO